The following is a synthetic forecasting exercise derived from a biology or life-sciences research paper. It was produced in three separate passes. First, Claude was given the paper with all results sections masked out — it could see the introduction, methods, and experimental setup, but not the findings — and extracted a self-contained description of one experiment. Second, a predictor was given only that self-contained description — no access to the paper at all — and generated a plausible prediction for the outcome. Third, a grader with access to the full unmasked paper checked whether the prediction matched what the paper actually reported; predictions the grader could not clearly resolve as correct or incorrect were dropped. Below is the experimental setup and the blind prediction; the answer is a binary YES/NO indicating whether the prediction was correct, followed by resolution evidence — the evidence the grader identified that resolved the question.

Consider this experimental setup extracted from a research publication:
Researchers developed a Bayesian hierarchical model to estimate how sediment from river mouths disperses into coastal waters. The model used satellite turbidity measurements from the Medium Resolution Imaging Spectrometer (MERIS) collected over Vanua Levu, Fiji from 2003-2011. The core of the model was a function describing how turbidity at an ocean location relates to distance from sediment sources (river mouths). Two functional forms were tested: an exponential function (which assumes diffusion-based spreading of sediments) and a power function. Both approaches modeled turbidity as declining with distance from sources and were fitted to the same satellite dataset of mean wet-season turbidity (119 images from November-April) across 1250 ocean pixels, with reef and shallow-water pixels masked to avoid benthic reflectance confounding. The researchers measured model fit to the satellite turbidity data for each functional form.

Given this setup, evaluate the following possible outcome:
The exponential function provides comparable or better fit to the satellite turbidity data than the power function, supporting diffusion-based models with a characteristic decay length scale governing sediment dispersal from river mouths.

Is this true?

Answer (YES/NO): NO